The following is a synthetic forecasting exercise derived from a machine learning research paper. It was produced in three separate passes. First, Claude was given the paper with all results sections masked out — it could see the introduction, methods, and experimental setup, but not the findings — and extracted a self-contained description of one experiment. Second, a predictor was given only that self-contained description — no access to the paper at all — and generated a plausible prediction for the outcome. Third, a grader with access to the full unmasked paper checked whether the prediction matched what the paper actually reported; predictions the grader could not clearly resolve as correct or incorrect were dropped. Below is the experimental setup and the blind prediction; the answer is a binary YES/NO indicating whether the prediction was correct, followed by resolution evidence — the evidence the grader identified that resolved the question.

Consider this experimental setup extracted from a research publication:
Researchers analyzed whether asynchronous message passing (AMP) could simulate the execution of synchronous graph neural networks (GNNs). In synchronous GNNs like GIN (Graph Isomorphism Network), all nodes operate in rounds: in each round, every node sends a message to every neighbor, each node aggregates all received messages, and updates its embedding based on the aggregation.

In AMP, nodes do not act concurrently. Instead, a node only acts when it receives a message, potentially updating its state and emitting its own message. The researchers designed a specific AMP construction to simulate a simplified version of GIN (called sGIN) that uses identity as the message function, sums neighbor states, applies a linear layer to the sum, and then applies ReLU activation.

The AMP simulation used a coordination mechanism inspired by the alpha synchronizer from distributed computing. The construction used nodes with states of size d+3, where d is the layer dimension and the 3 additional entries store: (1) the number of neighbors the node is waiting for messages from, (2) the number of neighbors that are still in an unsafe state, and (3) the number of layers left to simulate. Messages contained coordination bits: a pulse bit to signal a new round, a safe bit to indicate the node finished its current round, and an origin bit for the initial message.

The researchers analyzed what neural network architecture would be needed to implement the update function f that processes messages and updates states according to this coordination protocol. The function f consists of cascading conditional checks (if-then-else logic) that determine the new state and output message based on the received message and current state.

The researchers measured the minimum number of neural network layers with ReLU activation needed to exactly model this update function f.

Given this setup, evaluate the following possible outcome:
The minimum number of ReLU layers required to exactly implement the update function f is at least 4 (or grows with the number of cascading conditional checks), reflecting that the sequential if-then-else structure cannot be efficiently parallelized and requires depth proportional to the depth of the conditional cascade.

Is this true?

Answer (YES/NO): NO